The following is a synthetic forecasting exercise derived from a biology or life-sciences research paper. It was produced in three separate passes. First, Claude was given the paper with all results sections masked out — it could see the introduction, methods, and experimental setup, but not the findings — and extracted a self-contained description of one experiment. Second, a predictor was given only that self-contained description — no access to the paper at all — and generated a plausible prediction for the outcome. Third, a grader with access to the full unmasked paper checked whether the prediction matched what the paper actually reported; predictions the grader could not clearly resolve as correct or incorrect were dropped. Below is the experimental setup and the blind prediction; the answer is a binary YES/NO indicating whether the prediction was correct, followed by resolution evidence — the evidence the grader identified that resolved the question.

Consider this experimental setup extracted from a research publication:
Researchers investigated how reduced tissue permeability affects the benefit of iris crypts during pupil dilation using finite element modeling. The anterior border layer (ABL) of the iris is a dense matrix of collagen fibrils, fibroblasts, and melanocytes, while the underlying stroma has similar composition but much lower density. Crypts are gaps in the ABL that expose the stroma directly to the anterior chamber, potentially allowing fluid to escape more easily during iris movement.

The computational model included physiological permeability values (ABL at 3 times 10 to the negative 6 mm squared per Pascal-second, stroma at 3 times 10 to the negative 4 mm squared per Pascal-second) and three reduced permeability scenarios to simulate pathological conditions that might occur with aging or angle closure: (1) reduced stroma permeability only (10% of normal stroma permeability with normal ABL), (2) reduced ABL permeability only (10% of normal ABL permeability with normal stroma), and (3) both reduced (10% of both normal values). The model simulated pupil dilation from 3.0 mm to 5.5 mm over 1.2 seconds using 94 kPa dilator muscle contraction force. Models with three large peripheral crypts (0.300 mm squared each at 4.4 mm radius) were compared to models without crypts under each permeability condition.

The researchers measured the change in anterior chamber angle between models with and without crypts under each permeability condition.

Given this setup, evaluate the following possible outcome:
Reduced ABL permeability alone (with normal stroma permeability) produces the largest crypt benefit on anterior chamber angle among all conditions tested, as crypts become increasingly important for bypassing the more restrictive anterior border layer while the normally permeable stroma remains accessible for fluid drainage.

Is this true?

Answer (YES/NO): YES